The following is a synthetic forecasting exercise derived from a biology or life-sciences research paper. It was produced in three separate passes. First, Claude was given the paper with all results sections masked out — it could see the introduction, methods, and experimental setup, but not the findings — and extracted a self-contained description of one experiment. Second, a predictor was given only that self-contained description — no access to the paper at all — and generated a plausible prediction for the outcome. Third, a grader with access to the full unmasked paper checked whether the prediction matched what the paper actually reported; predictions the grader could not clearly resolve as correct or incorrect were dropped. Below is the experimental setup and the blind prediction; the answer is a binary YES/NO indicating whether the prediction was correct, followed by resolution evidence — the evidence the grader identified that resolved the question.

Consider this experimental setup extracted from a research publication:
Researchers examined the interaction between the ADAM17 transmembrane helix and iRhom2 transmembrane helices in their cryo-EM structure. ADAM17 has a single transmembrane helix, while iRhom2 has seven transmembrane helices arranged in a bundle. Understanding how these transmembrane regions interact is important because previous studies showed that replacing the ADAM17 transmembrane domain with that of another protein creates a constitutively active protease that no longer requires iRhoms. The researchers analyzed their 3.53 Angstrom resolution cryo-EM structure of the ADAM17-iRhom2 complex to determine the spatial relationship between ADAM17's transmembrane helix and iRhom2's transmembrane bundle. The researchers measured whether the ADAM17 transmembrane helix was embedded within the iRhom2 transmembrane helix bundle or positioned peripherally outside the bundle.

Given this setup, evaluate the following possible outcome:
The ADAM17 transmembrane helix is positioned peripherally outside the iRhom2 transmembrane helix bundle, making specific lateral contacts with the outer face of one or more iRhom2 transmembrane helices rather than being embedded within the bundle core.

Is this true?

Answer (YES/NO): YES